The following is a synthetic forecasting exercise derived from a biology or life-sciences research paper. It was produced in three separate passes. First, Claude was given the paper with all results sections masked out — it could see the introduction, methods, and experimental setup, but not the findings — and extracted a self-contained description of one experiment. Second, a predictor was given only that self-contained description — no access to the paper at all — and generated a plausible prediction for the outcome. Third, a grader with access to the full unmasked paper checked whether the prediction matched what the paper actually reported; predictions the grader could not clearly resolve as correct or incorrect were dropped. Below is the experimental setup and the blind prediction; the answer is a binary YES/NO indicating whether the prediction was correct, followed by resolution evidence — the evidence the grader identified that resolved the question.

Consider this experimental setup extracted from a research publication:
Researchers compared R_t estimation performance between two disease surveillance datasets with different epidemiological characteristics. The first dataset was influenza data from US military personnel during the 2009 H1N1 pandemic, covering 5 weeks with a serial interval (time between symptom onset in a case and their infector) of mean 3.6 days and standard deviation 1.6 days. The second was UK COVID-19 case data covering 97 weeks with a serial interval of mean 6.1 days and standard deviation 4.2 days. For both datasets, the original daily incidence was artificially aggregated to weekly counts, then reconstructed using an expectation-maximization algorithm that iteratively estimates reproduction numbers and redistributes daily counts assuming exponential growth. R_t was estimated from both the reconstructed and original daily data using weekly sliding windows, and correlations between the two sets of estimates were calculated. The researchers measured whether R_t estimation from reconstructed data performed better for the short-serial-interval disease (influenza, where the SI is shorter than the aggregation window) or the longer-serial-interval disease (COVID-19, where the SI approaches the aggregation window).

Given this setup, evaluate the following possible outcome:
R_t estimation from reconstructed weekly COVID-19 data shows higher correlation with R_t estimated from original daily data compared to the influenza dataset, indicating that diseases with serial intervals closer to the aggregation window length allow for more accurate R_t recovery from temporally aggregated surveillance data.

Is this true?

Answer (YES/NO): NO